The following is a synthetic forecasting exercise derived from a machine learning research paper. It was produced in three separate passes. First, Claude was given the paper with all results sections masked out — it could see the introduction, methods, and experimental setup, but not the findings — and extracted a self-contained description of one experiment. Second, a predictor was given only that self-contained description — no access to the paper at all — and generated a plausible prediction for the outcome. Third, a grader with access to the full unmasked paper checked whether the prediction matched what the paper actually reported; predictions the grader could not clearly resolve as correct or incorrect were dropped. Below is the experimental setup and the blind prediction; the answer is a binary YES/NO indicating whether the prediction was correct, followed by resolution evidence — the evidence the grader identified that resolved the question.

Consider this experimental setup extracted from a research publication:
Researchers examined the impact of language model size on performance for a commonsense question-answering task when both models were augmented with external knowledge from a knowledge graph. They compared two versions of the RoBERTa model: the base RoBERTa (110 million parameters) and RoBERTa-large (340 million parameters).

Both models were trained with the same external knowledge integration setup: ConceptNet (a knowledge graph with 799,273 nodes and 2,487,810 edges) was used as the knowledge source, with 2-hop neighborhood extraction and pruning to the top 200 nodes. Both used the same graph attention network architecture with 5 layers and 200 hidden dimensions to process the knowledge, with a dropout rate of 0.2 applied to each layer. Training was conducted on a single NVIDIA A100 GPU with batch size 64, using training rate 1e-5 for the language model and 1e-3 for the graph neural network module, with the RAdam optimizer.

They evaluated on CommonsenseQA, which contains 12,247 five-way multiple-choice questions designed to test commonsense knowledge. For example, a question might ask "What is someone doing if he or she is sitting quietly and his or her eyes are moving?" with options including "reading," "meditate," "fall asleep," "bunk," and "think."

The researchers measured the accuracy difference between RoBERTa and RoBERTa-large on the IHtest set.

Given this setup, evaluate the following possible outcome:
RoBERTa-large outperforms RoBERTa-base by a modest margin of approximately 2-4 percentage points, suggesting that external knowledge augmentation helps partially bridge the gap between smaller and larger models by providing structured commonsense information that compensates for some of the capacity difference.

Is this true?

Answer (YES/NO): NO